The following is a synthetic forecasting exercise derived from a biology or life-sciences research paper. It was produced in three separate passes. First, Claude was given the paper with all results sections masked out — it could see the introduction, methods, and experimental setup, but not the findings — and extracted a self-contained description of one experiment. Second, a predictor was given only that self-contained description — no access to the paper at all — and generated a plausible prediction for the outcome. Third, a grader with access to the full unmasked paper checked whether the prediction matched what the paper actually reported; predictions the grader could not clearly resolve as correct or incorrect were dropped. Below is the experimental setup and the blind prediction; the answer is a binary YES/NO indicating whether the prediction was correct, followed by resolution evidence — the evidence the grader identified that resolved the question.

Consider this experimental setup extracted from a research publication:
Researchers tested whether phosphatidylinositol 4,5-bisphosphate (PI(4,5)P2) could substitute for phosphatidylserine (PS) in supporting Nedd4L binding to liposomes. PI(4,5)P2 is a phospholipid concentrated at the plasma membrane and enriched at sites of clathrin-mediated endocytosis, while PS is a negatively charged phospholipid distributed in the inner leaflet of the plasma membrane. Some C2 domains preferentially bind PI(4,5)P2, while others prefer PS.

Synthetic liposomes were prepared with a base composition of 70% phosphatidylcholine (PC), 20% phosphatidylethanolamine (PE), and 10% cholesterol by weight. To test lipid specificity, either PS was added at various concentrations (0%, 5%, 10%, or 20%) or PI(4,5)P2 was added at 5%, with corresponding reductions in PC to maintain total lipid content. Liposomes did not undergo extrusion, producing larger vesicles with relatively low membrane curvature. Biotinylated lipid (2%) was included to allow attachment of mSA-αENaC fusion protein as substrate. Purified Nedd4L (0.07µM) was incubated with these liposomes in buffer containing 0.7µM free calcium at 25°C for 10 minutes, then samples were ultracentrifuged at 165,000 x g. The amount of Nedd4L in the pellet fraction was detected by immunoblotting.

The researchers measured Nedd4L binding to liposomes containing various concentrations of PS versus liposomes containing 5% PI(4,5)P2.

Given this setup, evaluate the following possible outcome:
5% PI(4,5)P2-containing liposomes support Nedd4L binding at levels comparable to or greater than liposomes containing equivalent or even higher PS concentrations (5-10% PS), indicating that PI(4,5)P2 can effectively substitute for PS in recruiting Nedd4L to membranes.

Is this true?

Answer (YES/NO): NO